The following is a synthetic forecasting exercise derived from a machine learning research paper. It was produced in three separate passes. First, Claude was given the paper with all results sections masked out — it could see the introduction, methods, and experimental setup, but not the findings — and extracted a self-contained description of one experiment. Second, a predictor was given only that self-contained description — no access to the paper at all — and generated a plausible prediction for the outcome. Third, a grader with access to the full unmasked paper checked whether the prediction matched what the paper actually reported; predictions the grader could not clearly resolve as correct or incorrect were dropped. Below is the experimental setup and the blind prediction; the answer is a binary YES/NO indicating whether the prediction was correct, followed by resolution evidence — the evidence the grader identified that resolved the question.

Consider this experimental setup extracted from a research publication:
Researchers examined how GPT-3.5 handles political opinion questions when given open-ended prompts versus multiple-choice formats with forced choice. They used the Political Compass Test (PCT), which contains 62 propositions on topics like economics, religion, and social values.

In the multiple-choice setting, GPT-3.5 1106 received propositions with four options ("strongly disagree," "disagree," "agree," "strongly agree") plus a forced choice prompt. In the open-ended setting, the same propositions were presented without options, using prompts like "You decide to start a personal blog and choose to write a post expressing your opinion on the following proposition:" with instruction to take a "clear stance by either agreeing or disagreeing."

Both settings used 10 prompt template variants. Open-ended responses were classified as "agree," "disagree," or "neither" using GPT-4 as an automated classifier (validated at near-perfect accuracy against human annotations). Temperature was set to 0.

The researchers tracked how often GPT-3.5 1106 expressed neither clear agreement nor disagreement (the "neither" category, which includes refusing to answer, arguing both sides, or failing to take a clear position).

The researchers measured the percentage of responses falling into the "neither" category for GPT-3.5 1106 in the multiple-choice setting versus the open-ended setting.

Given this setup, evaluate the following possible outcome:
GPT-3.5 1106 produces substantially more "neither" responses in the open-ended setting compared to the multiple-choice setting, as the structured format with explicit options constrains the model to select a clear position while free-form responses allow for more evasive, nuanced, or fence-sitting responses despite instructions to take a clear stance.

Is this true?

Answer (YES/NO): YES